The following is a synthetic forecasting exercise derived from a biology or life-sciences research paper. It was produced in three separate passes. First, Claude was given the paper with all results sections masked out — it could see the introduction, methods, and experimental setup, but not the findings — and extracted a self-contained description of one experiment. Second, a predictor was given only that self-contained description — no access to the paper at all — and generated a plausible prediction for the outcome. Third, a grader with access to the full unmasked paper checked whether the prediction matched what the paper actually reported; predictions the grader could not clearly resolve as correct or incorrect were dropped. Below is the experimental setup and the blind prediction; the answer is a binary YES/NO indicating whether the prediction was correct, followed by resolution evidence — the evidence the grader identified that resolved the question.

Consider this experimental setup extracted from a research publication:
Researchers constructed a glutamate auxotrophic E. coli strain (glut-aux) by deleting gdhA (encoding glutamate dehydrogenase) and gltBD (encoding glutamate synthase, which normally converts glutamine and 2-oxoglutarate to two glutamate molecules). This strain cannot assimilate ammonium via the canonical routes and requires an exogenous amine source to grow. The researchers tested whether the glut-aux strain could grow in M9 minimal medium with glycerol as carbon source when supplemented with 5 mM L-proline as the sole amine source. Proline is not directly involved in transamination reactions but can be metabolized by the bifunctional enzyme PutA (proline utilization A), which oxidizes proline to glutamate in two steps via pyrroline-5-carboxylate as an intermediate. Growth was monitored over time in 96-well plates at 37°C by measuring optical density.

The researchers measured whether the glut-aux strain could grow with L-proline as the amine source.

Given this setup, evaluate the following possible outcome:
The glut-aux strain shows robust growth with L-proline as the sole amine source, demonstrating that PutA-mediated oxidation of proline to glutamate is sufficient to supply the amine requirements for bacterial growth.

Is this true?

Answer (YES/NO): YES